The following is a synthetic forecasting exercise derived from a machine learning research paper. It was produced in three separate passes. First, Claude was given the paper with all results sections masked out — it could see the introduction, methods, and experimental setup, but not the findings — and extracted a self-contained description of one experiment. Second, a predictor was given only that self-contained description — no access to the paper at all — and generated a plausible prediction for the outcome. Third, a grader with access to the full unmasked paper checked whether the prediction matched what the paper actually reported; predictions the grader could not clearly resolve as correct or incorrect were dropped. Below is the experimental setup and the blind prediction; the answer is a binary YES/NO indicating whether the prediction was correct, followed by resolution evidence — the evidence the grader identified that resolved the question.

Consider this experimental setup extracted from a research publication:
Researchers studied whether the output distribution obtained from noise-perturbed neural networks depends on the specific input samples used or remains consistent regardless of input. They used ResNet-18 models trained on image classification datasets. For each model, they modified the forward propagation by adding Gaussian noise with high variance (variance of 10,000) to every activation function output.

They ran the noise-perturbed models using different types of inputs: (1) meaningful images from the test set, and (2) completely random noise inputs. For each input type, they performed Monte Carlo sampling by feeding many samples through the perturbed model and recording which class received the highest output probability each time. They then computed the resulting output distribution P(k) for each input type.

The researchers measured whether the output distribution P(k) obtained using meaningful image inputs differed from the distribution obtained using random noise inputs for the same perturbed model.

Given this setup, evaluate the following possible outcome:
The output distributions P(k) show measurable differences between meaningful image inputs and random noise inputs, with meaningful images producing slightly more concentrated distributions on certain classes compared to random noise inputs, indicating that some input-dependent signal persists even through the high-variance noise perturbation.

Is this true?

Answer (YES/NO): NO